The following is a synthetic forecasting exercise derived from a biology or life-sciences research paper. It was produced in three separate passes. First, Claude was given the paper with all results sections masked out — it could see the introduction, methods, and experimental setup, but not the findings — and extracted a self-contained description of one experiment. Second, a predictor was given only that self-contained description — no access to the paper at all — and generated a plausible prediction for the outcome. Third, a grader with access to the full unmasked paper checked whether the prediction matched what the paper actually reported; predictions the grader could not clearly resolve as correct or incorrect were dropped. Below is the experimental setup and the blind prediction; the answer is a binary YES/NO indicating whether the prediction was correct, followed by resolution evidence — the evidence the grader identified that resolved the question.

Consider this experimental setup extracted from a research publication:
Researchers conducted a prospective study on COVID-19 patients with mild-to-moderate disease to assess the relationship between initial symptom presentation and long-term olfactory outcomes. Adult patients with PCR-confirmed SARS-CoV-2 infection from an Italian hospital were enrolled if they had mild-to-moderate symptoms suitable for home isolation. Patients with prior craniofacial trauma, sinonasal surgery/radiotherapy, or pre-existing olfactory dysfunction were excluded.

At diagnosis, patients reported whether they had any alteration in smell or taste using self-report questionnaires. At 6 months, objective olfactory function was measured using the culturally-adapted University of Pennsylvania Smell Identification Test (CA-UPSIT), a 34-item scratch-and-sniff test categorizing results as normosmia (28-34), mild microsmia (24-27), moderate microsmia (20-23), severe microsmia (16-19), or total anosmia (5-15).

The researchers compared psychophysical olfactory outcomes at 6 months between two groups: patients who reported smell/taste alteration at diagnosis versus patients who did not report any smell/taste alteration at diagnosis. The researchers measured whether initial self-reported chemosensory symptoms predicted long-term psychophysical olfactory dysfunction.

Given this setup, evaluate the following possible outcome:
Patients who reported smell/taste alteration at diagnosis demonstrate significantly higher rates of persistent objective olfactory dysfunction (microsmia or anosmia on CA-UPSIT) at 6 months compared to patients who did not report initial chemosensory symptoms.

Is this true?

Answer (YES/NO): NO